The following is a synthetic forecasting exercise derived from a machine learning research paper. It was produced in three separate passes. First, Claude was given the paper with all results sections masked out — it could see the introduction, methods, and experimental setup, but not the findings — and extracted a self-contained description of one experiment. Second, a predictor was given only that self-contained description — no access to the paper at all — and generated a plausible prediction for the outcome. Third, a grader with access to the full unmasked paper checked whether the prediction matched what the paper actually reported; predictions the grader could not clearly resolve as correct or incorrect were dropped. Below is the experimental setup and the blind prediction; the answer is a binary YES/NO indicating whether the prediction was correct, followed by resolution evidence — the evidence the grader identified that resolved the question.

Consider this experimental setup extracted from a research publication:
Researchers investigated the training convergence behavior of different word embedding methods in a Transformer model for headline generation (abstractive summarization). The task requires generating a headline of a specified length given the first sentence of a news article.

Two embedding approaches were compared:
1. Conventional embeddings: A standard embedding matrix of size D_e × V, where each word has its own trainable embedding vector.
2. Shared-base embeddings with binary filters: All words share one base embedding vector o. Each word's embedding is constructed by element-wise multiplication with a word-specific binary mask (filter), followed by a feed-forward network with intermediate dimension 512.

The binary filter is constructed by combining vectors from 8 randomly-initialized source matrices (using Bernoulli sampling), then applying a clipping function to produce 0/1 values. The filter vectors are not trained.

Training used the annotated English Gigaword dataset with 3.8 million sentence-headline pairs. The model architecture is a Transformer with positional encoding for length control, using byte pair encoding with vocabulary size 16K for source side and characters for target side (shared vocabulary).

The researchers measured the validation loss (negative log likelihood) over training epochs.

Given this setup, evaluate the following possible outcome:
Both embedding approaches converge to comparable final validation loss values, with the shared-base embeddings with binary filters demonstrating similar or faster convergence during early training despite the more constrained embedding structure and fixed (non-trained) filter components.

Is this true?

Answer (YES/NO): NO